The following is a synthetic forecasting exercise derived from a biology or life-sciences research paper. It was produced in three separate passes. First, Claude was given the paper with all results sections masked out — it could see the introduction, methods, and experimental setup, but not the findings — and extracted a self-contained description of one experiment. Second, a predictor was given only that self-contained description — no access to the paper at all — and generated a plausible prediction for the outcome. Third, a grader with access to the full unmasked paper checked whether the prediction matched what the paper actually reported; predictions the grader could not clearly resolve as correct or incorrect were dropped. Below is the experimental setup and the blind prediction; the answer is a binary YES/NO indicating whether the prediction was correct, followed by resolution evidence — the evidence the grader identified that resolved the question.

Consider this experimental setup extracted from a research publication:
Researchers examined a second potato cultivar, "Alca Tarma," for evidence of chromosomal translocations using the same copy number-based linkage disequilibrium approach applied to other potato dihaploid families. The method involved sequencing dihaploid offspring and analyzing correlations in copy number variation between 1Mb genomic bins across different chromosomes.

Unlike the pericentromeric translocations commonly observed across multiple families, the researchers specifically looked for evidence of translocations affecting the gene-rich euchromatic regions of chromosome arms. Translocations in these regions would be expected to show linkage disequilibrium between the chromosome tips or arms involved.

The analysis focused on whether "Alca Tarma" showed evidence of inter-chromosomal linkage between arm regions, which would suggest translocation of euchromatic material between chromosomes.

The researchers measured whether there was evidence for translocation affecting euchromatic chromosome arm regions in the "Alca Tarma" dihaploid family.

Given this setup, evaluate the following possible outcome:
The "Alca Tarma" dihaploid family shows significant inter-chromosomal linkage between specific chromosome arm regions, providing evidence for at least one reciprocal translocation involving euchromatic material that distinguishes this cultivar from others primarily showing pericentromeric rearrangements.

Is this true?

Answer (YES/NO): NO